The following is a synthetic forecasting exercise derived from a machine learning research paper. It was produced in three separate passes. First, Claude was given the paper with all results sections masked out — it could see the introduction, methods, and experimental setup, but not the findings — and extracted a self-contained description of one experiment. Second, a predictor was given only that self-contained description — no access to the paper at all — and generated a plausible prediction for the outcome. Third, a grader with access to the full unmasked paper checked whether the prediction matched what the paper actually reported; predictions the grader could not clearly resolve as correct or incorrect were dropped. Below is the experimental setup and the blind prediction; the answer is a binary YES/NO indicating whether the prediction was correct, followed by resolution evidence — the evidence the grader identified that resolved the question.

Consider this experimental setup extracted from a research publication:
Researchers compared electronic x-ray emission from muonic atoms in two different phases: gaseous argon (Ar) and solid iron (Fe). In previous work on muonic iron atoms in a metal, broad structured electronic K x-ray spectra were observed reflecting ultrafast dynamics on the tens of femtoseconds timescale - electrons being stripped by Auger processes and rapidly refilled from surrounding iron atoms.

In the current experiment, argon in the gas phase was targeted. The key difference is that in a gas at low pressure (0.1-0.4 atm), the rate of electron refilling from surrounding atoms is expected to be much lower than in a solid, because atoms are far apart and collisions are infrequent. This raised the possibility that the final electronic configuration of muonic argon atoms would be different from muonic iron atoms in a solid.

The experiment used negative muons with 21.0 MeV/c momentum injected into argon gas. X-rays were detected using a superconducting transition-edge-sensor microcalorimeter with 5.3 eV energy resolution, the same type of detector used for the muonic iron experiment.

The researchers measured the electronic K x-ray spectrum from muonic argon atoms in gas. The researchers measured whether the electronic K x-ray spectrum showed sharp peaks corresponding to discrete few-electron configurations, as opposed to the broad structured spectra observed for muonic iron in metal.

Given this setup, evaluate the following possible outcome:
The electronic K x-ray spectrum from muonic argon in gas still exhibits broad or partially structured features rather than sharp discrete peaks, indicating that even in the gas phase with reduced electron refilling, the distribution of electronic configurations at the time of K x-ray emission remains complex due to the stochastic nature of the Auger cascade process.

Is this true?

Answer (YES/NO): NO